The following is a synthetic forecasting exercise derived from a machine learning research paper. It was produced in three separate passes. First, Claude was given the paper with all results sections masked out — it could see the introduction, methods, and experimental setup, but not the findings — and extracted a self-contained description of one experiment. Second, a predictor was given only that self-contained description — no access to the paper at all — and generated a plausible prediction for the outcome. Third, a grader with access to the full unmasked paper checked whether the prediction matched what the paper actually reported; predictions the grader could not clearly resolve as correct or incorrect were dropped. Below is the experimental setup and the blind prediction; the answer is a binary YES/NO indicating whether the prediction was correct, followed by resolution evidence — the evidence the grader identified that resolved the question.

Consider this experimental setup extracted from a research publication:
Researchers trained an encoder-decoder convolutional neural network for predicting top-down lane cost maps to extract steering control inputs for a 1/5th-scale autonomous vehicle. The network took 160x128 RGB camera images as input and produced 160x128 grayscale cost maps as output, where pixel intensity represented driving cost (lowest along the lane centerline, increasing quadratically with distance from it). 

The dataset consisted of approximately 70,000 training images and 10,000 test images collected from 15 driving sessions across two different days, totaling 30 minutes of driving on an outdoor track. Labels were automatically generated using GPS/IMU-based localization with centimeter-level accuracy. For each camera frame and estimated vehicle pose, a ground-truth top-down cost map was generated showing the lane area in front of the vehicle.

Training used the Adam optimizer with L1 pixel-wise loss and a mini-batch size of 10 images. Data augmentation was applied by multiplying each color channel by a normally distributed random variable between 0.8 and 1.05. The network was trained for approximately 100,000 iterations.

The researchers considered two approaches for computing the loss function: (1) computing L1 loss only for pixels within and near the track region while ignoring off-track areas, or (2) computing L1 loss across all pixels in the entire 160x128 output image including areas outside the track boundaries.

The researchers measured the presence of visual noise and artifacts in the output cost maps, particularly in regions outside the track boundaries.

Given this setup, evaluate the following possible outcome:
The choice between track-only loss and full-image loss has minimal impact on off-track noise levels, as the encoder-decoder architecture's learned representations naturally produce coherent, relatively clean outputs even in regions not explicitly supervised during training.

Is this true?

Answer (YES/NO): NO